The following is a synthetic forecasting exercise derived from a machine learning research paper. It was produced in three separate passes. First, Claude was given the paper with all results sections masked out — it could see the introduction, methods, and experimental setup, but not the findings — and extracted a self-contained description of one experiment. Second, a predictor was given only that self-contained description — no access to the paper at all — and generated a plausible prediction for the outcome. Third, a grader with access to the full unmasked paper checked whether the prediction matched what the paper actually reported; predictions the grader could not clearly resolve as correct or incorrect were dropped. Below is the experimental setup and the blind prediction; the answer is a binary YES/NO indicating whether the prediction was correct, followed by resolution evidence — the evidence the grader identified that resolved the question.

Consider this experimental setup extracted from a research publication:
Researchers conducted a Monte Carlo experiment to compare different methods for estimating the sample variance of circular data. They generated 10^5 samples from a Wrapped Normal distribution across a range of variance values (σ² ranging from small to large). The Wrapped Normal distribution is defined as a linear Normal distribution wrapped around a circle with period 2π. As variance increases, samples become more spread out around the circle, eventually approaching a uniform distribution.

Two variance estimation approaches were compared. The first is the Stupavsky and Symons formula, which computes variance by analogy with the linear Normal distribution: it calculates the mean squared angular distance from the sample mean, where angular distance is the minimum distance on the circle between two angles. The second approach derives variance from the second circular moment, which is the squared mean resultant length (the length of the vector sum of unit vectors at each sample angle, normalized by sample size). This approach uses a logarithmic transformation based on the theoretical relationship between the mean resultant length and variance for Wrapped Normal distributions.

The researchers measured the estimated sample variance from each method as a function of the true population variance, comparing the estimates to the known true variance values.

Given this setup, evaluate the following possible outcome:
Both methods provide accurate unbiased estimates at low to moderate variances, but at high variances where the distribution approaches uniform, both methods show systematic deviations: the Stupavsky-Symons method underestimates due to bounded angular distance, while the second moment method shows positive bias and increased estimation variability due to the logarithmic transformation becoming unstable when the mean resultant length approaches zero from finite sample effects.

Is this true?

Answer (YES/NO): NO